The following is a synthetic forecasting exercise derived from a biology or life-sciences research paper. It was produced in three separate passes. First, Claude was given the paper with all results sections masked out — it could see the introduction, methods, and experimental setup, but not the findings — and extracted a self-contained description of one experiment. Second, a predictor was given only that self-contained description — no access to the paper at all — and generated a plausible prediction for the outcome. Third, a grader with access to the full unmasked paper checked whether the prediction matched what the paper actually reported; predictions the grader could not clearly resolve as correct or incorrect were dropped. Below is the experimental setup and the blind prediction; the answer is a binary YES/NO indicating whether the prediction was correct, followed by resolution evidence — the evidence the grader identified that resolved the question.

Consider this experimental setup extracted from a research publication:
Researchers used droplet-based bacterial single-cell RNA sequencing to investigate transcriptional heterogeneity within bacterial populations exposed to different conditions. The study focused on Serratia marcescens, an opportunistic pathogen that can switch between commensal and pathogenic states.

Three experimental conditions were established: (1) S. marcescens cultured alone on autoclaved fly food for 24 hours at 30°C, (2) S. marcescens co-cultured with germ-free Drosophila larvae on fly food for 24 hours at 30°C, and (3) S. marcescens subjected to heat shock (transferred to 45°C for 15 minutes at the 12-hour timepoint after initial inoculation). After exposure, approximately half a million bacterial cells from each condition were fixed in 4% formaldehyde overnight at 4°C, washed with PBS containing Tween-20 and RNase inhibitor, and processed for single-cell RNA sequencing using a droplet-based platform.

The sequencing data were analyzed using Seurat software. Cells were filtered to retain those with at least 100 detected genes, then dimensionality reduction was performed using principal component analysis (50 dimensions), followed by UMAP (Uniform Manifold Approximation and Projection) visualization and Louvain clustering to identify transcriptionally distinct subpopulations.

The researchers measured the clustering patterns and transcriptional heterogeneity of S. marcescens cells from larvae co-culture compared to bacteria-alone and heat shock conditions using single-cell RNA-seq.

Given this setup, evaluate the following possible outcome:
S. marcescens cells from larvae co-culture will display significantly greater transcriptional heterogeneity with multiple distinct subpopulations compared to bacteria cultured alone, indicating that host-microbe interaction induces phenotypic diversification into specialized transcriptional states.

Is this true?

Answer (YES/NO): NO